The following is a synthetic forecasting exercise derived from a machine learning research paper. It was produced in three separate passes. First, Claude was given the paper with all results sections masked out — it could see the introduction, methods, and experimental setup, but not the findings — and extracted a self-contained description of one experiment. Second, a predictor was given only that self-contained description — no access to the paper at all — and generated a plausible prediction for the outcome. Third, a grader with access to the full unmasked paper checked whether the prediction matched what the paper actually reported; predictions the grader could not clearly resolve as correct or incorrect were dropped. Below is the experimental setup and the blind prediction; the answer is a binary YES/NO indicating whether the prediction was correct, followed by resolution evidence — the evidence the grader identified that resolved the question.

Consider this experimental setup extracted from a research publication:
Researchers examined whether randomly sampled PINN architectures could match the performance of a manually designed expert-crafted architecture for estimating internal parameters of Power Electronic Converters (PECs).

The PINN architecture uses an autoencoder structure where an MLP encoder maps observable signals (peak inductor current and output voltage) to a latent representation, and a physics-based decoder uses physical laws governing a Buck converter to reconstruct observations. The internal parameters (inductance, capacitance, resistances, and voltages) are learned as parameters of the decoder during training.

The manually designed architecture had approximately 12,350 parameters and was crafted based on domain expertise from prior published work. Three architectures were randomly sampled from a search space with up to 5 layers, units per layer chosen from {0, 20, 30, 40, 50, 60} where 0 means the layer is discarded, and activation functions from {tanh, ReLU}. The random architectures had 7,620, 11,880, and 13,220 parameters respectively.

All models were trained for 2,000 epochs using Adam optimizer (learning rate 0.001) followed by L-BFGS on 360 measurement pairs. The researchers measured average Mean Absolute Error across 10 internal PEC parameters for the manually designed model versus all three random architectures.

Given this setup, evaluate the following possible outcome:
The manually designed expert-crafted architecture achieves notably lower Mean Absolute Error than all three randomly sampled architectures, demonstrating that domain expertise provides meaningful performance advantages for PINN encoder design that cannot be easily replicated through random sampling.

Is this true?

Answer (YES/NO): YES